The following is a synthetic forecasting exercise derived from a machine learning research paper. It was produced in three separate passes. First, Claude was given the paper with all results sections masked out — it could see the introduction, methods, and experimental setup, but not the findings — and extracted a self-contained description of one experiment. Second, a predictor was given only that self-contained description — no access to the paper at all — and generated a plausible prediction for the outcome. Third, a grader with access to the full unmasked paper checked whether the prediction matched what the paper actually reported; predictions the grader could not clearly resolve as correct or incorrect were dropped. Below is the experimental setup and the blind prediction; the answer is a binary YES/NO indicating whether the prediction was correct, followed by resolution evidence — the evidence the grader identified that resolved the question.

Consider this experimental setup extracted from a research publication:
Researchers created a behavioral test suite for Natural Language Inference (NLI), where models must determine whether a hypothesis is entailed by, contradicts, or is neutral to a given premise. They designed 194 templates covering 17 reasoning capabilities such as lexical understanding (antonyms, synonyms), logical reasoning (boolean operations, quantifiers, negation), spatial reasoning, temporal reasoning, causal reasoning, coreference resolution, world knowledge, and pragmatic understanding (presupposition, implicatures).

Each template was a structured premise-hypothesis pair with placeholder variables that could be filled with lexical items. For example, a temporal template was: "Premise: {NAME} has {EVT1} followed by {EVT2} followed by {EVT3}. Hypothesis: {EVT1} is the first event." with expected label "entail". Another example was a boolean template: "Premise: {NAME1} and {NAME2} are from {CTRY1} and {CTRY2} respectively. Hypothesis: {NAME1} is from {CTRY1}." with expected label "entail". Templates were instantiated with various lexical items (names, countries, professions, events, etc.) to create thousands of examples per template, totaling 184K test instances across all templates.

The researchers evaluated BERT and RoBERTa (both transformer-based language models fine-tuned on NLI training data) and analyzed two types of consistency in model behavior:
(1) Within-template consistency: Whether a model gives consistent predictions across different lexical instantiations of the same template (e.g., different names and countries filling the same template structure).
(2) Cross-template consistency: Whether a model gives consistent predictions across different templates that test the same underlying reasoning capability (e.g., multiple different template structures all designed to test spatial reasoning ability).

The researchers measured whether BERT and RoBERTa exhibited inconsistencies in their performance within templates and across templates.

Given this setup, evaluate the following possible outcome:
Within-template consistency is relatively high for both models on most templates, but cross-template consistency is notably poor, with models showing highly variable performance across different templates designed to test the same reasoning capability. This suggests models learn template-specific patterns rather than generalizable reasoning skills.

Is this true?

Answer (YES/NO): NO